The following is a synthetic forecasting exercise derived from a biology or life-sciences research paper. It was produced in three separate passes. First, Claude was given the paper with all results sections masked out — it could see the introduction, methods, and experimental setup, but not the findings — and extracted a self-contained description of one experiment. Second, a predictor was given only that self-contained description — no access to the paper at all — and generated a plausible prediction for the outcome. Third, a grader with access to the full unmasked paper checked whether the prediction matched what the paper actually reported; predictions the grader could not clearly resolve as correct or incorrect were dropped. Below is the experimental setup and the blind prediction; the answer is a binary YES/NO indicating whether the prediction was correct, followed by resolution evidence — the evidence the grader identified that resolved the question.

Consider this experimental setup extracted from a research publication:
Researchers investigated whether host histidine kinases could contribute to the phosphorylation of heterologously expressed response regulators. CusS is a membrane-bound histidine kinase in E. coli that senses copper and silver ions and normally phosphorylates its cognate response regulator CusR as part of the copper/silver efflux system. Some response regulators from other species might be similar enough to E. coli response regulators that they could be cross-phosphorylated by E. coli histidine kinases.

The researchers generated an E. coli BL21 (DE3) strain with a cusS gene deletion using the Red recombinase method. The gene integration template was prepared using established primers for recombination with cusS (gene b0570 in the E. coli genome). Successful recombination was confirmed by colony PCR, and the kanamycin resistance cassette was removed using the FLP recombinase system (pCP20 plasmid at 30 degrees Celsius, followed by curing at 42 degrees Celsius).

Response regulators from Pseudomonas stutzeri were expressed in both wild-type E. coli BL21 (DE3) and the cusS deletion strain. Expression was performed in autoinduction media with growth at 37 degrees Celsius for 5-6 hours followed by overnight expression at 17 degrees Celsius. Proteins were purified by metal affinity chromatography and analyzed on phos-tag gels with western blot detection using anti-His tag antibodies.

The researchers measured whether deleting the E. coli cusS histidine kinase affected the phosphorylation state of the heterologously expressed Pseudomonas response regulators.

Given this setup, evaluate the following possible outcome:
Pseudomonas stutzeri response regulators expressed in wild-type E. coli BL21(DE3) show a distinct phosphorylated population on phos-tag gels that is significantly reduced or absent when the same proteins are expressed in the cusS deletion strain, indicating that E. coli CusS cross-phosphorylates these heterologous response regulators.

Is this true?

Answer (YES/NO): NO